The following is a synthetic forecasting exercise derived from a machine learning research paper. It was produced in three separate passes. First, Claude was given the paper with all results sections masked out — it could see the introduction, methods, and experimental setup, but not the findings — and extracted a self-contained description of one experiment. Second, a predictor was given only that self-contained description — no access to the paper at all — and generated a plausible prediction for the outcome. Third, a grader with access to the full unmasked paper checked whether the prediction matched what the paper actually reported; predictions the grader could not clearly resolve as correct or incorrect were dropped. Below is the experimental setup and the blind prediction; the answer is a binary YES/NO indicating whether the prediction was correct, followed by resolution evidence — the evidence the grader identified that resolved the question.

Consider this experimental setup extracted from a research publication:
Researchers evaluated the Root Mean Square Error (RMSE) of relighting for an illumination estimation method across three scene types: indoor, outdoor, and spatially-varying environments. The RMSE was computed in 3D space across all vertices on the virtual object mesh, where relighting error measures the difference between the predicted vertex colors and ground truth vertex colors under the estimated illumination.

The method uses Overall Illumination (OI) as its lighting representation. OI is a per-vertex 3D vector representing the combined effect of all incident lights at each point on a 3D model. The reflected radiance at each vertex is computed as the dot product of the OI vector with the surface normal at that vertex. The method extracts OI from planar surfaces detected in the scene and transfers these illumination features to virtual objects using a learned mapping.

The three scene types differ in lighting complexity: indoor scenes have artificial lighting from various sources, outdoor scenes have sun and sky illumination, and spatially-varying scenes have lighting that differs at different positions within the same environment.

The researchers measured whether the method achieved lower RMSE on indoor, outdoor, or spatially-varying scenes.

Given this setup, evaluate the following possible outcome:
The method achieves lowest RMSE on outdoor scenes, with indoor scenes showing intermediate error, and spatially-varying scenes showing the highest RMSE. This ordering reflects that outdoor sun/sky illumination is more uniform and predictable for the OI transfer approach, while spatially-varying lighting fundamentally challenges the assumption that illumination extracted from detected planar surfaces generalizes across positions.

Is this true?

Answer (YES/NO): NO